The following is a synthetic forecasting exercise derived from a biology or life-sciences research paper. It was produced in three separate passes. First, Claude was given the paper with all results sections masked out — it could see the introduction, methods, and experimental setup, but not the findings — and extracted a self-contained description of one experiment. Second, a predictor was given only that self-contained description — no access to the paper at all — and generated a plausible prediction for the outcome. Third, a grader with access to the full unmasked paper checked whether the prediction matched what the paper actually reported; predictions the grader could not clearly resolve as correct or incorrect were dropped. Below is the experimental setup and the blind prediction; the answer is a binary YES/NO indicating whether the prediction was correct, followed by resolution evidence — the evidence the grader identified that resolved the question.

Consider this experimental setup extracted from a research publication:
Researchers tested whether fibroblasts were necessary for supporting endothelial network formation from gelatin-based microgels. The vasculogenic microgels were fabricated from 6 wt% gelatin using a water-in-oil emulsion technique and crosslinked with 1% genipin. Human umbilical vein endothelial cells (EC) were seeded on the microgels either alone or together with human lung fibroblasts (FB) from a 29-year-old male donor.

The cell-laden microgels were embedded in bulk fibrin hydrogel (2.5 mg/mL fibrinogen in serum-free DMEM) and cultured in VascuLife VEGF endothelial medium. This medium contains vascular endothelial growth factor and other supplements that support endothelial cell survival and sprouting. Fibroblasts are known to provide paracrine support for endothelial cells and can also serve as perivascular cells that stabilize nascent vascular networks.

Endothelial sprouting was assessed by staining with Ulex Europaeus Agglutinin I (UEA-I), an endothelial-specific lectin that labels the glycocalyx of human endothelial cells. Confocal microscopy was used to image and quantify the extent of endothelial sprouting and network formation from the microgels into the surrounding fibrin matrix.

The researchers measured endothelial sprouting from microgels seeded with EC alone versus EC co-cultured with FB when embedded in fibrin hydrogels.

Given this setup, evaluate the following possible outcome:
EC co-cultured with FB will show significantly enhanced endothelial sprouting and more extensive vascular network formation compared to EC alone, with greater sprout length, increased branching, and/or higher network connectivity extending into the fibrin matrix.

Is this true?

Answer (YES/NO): YES